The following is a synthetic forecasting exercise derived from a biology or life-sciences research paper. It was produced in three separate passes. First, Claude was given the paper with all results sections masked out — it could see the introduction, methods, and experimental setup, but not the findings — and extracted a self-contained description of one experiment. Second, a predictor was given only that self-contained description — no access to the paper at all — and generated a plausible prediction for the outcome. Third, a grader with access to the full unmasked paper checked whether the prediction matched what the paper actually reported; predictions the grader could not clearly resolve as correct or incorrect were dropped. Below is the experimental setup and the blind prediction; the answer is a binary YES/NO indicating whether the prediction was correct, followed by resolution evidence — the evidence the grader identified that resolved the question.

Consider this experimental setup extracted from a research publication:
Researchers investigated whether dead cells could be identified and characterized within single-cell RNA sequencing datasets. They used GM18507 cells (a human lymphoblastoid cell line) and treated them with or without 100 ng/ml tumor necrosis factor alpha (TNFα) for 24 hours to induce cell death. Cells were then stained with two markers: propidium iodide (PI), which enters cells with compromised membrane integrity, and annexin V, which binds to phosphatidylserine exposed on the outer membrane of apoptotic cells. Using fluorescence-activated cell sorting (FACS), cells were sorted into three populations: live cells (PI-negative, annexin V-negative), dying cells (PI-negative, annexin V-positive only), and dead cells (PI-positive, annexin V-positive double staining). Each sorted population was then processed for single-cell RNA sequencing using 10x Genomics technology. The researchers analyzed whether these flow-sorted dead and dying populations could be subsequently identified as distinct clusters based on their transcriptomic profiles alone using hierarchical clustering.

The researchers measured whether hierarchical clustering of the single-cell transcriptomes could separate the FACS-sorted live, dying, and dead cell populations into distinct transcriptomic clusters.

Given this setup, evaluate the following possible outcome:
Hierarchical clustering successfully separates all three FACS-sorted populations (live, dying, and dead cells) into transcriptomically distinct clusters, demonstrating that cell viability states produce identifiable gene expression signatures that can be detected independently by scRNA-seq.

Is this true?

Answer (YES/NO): NO